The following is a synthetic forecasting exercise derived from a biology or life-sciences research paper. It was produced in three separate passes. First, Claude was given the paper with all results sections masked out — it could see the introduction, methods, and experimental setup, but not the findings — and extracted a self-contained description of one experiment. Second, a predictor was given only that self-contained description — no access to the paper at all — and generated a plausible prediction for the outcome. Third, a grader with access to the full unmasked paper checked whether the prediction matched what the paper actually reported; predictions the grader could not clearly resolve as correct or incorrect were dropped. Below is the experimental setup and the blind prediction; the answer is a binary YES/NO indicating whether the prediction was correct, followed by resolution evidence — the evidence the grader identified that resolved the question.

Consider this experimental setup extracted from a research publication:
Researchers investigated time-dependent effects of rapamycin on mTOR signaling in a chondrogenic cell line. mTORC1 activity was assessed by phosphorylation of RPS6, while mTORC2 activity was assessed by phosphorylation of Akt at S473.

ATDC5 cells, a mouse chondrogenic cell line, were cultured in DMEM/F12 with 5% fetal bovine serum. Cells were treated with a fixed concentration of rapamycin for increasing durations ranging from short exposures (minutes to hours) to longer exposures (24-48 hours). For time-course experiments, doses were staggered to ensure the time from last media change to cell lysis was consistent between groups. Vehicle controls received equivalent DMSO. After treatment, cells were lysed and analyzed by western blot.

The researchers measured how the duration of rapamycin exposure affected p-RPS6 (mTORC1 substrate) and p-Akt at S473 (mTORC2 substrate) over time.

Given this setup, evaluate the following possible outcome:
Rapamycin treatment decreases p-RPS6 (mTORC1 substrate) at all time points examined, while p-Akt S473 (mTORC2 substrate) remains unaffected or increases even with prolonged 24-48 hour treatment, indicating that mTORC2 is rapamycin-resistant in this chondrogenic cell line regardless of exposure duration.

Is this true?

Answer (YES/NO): NO